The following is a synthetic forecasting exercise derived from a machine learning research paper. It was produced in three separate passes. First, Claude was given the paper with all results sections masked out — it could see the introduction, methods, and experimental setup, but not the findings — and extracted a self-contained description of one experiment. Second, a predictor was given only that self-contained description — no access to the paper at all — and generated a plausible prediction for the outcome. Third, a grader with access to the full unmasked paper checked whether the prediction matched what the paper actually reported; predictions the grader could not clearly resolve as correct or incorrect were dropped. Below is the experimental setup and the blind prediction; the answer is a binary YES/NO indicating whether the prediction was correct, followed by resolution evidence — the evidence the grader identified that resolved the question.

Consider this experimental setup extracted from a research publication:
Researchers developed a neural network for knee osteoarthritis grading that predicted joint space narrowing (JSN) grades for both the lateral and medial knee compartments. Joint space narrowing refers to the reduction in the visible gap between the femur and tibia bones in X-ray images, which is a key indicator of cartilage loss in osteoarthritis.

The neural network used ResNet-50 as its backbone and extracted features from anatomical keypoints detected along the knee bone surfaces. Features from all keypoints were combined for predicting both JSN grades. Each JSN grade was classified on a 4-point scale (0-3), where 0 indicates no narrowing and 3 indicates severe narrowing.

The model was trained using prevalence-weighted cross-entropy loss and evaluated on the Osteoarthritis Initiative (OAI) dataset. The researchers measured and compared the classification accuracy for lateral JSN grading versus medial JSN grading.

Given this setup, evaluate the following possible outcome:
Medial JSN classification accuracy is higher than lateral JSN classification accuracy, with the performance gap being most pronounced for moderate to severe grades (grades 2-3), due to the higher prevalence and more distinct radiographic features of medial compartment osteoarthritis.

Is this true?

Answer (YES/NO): NO